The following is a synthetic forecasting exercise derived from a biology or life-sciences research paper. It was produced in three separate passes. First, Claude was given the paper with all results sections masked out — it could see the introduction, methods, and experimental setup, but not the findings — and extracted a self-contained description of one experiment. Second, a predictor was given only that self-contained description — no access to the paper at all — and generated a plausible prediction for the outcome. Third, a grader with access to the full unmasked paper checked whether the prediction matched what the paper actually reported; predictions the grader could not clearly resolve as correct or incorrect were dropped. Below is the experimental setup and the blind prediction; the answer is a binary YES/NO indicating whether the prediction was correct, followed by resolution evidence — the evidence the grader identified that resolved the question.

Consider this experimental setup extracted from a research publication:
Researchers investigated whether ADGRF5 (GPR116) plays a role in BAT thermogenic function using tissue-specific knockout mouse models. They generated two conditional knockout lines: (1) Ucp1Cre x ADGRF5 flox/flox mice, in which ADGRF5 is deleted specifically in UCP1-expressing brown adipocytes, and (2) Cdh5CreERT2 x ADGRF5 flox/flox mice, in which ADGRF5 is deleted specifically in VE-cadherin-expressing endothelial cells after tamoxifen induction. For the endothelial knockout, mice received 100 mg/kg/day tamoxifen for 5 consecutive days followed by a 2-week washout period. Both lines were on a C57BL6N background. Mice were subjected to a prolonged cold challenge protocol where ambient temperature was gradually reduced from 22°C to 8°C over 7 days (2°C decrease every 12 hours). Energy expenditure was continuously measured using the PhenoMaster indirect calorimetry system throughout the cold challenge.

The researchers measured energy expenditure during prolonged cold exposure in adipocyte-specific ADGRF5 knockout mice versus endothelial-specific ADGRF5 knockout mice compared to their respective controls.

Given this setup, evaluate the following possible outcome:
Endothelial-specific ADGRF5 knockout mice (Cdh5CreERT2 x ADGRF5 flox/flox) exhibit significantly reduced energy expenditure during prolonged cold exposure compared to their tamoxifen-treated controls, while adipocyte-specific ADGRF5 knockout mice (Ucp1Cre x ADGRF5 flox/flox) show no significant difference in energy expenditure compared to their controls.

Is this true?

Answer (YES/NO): YES